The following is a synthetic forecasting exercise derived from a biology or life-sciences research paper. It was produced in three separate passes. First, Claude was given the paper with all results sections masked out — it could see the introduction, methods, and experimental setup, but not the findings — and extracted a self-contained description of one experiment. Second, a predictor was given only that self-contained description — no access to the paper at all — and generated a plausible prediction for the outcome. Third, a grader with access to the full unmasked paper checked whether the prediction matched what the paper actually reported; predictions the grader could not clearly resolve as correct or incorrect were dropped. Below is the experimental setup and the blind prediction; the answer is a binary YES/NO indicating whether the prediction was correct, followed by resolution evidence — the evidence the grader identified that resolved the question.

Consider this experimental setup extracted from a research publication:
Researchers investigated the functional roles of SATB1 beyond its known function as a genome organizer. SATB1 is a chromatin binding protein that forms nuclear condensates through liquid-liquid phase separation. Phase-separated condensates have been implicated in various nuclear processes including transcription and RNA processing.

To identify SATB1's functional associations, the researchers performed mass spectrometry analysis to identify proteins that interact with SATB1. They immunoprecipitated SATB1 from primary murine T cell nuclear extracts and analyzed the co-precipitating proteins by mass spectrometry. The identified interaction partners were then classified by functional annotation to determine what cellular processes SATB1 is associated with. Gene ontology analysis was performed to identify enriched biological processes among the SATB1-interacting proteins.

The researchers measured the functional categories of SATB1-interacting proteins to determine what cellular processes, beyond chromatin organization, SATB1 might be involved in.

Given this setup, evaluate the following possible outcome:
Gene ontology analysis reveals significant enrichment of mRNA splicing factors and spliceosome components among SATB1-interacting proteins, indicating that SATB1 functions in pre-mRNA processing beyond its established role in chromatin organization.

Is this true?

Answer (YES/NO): YES